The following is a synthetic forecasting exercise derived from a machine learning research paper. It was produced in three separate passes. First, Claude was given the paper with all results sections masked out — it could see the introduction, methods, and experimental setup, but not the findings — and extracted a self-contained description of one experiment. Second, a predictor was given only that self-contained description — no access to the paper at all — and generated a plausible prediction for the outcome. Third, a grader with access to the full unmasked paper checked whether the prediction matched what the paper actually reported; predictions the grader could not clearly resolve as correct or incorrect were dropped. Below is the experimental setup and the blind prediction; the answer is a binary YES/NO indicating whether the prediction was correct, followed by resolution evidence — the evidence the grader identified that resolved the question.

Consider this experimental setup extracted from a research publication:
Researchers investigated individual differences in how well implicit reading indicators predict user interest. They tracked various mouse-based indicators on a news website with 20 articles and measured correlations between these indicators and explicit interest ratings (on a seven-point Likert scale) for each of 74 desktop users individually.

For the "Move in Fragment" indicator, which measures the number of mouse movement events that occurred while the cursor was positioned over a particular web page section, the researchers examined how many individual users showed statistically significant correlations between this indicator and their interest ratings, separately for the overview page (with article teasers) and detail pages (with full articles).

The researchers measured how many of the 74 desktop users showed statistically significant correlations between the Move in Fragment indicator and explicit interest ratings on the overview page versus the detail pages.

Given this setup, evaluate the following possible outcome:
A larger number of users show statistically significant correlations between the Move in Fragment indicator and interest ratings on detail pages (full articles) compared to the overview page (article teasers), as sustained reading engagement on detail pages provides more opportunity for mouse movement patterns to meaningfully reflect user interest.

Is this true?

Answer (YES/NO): YES